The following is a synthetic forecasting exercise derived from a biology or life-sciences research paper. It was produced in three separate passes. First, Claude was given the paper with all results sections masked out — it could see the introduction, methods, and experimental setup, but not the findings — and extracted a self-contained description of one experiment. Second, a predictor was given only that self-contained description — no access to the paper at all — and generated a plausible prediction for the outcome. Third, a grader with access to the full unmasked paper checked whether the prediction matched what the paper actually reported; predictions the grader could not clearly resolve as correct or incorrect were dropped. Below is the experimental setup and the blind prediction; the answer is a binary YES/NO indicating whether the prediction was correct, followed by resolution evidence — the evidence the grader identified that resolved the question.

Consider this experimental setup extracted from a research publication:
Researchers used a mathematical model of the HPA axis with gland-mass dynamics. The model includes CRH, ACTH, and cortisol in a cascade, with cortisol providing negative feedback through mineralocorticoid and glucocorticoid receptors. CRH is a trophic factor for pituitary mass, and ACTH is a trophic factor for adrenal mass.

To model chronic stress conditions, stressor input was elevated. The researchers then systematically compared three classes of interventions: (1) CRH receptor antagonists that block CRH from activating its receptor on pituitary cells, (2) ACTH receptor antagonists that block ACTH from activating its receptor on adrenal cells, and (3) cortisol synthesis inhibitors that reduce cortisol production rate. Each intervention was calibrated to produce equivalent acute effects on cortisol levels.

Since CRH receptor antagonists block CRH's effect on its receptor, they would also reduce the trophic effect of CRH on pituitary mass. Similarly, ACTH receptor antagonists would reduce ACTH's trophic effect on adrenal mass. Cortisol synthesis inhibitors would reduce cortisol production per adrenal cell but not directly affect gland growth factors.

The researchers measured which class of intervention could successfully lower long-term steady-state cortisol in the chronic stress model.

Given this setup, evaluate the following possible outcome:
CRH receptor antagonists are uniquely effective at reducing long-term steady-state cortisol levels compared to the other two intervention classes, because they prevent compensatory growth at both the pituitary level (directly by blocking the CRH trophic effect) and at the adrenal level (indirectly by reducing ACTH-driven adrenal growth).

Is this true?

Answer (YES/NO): NO